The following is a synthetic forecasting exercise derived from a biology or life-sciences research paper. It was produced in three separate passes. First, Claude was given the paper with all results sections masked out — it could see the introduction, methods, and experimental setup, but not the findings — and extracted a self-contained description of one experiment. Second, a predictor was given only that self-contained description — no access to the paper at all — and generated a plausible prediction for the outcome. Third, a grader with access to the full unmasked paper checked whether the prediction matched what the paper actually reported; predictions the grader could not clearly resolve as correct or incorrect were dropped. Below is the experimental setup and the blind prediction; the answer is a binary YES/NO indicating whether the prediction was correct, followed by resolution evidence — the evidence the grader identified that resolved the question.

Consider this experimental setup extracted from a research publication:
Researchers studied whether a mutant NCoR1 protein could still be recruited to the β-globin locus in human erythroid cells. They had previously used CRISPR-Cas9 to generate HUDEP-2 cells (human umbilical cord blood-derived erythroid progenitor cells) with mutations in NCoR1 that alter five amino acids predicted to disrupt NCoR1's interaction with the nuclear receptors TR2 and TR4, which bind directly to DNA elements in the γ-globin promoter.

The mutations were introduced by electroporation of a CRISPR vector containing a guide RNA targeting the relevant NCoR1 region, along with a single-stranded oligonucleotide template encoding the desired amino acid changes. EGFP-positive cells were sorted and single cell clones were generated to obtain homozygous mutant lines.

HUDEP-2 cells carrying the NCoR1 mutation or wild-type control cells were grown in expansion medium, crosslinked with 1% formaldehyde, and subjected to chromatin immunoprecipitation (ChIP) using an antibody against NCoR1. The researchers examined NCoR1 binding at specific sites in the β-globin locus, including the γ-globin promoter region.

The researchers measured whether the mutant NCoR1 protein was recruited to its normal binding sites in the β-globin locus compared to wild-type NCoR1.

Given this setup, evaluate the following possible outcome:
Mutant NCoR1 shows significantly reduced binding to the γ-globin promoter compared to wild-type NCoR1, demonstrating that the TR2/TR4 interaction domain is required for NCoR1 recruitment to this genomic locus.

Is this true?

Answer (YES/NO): NO